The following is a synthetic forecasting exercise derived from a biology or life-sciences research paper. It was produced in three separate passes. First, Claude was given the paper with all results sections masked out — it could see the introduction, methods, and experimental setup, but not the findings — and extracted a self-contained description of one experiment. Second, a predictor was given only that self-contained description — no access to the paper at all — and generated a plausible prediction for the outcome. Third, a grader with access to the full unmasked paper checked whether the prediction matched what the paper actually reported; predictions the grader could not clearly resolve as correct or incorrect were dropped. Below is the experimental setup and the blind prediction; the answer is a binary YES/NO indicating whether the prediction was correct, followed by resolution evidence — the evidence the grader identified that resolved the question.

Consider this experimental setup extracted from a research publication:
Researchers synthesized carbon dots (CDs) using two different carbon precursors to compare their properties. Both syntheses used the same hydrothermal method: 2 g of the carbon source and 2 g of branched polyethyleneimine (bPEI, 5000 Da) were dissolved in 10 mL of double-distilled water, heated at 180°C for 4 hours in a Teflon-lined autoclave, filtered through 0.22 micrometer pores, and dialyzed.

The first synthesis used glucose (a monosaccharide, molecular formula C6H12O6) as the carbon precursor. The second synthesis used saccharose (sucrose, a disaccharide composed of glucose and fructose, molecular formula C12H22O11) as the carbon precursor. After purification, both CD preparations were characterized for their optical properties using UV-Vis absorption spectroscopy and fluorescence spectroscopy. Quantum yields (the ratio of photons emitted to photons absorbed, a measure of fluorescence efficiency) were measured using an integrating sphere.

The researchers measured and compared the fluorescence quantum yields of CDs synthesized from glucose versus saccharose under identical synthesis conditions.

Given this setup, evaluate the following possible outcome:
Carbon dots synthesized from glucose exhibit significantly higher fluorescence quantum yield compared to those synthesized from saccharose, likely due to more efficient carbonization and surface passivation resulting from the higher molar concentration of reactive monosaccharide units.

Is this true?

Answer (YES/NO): YES